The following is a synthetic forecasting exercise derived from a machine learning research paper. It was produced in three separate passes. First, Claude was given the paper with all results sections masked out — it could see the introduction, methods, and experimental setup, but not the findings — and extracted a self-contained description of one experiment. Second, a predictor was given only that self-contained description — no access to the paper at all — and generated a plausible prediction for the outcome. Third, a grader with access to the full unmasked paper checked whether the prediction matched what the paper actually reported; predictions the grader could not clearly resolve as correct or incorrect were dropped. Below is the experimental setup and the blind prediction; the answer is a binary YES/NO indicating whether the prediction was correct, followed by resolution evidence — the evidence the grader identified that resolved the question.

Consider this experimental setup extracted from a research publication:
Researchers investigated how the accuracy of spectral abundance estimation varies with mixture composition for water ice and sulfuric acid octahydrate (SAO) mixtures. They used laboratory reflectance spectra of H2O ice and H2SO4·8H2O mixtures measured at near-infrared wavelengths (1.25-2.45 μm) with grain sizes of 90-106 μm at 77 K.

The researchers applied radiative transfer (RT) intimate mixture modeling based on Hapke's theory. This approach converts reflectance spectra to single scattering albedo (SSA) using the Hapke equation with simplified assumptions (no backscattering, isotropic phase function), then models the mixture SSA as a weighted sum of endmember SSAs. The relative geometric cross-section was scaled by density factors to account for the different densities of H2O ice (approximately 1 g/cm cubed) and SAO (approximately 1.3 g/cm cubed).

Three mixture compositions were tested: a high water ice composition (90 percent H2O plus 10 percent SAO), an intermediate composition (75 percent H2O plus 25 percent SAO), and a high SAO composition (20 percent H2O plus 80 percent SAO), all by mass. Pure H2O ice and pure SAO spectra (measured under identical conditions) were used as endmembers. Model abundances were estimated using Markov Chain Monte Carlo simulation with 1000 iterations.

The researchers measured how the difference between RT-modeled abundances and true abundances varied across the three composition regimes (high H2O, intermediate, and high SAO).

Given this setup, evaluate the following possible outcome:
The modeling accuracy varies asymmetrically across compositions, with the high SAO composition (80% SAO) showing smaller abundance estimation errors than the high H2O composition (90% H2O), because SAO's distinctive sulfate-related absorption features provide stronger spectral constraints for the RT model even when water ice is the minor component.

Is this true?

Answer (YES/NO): NO